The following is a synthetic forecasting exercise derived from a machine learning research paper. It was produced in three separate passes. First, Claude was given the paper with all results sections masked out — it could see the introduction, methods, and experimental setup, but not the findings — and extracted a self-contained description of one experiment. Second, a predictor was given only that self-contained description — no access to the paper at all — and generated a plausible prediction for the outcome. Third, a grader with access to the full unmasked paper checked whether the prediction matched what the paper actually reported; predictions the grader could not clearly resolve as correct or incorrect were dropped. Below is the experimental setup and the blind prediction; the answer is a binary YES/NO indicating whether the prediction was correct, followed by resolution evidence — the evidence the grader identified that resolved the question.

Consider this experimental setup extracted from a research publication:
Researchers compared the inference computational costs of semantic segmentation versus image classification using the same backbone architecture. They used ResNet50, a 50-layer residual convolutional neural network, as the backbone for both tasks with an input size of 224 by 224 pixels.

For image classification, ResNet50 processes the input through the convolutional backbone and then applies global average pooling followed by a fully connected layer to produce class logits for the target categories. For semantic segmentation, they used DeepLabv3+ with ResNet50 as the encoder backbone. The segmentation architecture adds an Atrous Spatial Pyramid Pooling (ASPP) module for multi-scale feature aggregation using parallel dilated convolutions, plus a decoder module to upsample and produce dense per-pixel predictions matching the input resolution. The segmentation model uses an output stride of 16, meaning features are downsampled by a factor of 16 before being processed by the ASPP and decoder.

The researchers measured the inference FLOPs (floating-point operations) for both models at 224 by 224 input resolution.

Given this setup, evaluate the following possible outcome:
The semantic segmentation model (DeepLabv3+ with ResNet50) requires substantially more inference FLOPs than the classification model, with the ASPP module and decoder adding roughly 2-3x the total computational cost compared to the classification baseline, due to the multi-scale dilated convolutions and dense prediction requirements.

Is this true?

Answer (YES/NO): YES